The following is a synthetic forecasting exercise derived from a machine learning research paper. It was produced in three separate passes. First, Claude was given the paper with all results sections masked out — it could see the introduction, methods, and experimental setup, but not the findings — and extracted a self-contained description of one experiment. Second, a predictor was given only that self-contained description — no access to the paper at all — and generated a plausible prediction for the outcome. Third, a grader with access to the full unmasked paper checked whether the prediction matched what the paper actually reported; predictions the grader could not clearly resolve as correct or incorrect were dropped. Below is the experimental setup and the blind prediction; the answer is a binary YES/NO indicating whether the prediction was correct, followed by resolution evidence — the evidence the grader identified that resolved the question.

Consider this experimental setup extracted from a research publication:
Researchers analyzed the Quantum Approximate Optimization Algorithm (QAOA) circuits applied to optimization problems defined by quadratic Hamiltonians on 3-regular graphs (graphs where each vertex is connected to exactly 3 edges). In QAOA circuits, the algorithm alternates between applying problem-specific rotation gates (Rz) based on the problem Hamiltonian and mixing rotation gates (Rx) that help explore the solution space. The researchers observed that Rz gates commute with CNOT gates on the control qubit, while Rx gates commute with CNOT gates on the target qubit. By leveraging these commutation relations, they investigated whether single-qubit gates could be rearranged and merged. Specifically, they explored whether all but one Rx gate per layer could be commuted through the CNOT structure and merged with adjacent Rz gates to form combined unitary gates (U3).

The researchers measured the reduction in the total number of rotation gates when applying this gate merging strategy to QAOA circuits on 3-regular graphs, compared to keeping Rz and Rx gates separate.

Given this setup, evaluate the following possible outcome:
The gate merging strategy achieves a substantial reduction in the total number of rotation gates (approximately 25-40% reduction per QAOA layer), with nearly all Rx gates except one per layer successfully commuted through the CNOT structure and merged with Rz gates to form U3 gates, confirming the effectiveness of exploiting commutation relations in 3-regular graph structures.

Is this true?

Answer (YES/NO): YES